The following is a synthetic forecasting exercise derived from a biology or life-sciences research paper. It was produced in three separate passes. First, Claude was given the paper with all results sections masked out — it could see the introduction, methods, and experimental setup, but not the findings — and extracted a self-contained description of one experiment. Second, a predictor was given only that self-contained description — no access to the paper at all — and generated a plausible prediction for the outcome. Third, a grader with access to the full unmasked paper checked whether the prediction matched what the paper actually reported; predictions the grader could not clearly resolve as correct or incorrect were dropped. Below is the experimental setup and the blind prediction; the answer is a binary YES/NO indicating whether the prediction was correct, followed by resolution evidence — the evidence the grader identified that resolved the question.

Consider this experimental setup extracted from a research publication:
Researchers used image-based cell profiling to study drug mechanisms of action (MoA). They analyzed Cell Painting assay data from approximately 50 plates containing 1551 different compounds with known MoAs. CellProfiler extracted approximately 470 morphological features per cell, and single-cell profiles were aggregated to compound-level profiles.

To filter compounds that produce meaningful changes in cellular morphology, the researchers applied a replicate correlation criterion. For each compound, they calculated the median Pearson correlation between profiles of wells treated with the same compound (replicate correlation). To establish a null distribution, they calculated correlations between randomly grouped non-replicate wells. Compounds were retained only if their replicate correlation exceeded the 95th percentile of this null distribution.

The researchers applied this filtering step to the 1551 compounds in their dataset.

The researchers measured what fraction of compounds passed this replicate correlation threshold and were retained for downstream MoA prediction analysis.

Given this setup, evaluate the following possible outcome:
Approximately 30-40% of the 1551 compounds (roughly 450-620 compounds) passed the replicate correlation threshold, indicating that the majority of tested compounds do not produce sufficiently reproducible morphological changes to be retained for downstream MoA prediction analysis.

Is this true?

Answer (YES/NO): NO